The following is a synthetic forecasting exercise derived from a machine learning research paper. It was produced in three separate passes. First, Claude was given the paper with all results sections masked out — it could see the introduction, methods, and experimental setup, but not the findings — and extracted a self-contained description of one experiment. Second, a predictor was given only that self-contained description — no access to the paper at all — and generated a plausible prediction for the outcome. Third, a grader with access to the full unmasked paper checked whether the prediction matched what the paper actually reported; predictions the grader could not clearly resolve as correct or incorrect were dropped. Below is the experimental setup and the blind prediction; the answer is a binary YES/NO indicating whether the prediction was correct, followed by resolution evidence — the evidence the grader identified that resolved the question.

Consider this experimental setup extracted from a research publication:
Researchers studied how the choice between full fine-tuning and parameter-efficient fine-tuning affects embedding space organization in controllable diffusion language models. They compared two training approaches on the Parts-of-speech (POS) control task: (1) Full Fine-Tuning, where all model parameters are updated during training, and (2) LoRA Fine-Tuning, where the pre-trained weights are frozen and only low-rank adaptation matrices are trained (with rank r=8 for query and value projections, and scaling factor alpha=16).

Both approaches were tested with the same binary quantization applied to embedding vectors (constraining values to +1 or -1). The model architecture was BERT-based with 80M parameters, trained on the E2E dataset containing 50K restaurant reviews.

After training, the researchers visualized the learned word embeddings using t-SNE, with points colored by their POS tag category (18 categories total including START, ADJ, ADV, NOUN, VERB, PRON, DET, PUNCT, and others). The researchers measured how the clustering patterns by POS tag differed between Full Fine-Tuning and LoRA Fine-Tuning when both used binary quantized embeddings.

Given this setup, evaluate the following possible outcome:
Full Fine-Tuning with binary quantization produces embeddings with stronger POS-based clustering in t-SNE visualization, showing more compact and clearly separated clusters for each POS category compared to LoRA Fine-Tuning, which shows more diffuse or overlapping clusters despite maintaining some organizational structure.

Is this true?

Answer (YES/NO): NO